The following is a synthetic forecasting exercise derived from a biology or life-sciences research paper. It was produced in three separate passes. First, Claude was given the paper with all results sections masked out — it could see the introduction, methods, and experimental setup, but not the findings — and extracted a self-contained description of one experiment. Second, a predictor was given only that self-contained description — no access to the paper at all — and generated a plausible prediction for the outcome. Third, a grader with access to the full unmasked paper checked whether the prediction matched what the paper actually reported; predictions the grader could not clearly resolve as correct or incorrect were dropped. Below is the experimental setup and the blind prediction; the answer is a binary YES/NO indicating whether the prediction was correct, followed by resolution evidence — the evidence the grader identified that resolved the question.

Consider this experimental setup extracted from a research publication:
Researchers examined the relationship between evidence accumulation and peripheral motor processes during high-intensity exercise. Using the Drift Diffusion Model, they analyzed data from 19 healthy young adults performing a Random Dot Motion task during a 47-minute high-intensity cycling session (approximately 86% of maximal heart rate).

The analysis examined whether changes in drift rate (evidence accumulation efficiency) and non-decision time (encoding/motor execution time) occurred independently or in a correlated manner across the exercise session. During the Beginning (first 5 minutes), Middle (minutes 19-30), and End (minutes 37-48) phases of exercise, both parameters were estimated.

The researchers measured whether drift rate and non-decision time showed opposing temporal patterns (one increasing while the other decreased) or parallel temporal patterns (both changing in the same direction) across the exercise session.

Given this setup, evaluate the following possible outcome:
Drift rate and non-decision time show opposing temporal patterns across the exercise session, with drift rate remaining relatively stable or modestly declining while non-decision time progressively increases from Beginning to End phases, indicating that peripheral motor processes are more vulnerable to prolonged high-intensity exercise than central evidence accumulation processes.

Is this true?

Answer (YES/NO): NO